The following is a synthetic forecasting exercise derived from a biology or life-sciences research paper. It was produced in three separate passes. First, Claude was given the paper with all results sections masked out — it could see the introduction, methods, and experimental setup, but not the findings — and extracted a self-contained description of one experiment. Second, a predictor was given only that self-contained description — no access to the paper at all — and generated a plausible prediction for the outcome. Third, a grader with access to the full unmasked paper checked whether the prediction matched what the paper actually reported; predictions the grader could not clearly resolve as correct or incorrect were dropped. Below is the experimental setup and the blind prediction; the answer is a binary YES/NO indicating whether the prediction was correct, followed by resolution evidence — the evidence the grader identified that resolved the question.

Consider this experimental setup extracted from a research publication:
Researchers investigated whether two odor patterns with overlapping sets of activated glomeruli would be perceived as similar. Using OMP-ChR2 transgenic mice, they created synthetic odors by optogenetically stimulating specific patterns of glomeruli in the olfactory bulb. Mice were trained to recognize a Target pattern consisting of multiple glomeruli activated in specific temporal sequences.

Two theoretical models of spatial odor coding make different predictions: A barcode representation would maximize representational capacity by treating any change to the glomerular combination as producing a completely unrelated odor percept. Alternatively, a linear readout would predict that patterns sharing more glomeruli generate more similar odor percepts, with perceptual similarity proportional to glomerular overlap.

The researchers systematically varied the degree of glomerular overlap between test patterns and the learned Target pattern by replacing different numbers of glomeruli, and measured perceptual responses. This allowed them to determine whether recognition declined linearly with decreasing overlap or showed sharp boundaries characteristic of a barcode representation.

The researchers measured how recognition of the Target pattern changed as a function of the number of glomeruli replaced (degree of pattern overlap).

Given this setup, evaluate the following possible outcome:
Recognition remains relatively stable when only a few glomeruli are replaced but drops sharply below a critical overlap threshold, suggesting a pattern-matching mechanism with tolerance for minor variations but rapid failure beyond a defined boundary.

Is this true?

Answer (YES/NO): NO